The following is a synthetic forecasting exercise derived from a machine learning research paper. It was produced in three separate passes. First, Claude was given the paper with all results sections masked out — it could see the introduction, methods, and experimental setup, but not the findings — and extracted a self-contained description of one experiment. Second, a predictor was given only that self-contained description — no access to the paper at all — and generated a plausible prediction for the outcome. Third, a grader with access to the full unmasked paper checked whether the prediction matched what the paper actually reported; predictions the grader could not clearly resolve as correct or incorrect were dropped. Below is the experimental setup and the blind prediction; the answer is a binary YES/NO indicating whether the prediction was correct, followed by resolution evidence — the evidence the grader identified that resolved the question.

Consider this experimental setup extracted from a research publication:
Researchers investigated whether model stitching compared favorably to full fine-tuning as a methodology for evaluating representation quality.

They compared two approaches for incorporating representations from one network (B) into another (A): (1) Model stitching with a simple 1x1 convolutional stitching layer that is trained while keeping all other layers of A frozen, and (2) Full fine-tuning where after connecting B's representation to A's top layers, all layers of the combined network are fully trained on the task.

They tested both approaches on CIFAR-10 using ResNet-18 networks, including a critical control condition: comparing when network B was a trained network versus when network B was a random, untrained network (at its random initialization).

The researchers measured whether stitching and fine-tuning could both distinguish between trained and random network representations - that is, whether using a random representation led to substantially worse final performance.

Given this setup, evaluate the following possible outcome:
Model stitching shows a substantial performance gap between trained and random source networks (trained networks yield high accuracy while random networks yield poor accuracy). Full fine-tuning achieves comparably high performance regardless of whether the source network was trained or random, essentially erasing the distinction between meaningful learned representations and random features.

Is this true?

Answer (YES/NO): YES